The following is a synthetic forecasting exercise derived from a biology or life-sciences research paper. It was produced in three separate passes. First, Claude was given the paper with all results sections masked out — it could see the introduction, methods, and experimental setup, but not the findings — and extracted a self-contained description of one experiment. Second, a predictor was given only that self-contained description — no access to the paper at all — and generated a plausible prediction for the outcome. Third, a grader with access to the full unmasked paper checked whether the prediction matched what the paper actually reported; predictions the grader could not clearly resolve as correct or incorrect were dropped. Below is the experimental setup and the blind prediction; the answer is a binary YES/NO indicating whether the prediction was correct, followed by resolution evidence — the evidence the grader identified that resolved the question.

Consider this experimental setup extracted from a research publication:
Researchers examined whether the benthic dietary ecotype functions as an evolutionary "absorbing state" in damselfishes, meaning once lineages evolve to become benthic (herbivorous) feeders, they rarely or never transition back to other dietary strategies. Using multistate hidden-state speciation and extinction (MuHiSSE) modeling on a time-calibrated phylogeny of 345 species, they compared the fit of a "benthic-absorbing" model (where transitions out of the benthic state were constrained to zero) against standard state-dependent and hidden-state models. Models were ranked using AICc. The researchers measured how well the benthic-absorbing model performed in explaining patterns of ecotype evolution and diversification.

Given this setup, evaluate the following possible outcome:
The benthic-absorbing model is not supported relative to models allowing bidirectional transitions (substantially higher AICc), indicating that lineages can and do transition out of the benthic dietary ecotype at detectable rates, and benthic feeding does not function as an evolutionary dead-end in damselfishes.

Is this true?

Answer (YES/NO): NO